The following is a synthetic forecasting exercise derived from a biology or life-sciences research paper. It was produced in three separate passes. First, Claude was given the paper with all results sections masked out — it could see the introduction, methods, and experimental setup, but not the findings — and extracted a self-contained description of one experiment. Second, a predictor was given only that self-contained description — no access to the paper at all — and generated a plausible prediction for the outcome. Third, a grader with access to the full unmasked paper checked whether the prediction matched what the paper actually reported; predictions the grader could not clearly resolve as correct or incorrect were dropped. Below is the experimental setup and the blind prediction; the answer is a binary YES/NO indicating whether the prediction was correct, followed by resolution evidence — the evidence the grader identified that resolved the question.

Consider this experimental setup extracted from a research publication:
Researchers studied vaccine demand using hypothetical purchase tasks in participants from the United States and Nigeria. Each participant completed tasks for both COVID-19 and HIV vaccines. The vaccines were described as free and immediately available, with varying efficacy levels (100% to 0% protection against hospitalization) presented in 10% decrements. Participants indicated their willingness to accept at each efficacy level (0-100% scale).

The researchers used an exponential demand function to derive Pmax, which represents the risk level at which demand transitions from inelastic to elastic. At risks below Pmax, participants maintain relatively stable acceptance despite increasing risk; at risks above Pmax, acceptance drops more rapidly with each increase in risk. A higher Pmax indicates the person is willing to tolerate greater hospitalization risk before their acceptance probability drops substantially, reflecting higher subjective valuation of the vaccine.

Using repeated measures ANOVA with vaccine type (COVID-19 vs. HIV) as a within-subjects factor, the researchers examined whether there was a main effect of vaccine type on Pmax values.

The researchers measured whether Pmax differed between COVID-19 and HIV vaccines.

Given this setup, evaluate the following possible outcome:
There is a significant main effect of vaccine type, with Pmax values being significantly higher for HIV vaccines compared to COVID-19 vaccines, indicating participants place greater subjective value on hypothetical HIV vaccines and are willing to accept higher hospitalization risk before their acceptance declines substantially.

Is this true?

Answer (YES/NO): NO